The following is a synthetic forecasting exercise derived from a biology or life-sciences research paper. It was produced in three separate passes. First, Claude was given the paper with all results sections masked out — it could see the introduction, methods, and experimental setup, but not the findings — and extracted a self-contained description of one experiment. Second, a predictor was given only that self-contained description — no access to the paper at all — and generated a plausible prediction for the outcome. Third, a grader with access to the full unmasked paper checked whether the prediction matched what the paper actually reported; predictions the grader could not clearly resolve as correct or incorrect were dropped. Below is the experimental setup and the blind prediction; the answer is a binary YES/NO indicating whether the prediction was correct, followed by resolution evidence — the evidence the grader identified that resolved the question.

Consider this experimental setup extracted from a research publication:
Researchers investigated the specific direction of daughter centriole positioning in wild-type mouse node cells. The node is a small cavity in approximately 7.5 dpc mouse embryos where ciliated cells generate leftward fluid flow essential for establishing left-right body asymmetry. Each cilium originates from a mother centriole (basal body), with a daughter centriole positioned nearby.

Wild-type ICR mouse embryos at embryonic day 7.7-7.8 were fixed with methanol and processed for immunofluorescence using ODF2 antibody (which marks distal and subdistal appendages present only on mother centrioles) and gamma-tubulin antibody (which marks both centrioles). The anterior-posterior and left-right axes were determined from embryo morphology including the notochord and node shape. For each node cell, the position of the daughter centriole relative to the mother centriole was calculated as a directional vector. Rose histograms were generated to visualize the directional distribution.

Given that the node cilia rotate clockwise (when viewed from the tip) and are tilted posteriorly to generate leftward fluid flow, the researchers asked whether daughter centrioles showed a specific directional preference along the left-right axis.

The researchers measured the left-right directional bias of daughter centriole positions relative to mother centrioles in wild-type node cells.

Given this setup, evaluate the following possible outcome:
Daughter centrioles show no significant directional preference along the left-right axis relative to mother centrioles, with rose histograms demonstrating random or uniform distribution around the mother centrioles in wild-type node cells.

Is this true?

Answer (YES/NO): NO